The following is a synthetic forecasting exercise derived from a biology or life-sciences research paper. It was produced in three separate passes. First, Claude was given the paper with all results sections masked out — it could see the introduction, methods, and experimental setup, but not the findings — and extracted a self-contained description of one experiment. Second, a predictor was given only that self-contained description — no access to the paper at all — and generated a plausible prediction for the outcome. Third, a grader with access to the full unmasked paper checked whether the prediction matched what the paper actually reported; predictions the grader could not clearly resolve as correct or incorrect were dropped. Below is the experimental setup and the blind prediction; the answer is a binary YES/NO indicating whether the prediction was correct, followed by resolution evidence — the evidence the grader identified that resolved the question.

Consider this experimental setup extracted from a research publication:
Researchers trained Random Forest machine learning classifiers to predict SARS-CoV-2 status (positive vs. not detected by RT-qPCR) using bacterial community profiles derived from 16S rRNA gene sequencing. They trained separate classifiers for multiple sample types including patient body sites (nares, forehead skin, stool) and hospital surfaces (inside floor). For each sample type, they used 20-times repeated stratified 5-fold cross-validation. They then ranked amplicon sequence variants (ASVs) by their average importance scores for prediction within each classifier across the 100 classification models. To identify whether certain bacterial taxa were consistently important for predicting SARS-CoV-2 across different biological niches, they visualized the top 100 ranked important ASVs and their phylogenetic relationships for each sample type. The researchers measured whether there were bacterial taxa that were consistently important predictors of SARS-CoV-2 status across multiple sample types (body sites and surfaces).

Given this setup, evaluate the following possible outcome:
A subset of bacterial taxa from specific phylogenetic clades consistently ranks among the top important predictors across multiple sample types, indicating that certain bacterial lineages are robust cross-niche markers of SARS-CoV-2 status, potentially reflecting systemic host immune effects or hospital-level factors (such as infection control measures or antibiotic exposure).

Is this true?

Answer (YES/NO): YES